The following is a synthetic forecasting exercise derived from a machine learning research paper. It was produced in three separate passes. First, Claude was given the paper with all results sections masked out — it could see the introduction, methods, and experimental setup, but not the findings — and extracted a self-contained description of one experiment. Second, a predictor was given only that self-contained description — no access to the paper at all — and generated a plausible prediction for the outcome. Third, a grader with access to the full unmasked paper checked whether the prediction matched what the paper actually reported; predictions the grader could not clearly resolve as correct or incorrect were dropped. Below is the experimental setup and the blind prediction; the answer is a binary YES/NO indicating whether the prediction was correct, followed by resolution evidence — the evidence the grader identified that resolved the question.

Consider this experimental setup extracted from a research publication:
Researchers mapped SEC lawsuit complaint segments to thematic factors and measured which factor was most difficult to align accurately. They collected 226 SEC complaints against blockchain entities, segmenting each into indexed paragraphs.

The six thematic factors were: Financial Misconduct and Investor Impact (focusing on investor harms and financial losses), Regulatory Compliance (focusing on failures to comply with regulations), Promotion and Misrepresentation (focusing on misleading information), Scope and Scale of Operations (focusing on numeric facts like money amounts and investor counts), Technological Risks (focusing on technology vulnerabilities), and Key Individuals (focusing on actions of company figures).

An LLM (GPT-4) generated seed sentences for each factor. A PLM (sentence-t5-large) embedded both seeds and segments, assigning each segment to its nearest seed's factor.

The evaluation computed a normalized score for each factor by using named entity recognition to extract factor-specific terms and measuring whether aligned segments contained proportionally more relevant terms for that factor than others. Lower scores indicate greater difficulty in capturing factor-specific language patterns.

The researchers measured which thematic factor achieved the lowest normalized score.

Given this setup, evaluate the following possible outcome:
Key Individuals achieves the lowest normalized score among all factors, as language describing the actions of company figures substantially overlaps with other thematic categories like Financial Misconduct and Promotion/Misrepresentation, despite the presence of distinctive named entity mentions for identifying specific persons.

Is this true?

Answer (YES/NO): NO